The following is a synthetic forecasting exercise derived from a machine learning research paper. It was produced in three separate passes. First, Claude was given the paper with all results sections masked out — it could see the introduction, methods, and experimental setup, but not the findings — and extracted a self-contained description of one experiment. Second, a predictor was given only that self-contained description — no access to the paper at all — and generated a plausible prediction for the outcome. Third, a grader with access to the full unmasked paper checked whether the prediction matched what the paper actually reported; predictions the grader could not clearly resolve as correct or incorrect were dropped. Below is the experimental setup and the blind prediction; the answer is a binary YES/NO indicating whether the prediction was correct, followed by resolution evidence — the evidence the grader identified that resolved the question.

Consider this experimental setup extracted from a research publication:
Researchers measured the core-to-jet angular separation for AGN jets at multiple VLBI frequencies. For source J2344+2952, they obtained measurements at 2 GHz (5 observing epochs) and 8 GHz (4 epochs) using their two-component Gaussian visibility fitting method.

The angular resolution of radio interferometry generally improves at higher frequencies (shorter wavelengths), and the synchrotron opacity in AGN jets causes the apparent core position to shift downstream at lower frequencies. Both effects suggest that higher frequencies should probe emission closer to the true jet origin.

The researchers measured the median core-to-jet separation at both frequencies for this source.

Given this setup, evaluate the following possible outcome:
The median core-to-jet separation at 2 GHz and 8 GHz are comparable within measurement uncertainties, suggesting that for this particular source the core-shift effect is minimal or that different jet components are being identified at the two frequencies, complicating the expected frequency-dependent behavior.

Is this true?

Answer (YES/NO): NO